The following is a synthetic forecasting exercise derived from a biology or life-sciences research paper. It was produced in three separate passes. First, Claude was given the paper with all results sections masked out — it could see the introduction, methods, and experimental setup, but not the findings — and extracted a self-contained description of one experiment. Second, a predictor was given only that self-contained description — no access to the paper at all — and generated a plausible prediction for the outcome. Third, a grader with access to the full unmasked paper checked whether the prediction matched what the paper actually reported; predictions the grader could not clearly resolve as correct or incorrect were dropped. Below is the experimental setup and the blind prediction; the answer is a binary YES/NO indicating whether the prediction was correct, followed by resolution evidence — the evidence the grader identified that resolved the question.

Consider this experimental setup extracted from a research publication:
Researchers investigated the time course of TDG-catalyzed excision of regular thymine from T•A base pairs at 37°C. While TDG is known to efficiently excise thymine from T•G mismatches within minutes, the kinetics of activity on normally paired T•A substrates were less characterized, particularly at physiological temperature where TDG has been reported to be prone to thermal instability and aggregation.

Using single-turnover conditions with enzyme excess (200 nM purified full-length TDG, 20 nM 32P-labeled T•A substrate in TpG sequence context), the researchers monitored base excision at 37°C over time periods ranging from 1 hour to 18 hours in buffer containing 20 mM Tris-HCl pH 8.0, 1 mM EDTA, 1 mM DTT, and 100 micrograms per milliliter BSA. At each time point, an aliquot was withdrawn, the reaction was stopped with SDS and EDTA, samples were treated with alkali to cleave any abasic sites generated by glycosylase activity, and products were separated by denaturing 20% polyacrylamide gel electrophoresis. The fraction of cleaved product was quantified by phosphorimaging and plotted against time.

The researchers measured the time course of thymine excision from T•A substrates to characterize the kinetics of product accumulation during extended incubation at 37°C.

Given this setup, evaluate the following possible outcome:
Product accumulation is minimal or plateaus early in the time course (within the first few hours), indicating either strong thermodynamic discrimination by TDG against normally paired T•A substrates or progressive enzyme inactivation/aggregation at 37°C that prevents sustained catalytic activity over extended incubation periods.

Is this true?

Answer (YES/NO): NO